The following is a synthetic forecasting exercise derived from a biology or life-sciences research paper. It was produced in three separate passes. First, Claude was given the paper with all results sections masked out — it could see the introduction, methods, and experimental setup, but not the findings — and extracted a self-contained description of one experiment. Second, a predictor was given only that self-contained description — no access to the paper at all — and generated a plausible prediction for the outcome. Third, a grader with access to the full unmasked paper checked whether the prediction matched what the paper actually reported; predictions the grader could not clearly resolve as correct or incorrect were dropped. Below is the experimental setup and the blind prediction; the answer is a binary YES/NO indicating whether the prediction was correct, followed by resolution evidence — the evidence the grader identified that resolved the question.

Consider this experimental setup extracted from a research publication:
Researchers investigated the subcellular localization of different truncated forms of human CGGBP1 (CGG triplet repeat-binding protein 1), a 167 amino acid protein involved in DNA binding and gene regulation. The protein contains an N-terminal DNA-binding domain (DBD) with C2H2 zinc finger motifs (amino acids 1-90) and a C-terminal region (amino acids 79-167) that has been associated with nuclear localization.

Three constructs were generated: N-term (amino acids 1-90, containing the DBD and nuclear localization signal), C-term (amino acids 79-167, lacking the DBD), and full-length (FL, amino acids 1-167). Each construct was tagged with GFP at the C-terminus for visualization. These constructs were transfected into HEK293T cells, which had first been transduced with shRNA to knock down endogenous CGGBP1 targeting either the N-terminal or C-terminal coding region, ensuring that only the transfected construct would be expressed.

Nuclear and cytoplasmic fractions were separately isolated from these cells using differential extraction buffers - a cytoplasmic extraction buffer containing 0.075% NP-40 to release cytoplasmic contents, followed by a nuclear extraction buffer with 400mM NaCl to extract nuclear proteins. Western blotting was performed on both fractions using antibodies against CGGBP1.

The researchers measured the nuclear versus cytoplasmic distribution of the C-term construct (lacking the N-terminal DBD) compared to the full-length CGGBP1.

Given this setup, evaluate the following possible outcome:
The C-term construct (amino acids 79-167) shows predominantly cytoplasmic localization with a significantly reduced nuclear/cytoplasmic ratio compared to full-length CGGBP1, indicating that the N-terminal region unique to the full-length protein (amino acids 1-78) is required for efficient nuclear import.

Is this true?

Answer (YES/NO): YES